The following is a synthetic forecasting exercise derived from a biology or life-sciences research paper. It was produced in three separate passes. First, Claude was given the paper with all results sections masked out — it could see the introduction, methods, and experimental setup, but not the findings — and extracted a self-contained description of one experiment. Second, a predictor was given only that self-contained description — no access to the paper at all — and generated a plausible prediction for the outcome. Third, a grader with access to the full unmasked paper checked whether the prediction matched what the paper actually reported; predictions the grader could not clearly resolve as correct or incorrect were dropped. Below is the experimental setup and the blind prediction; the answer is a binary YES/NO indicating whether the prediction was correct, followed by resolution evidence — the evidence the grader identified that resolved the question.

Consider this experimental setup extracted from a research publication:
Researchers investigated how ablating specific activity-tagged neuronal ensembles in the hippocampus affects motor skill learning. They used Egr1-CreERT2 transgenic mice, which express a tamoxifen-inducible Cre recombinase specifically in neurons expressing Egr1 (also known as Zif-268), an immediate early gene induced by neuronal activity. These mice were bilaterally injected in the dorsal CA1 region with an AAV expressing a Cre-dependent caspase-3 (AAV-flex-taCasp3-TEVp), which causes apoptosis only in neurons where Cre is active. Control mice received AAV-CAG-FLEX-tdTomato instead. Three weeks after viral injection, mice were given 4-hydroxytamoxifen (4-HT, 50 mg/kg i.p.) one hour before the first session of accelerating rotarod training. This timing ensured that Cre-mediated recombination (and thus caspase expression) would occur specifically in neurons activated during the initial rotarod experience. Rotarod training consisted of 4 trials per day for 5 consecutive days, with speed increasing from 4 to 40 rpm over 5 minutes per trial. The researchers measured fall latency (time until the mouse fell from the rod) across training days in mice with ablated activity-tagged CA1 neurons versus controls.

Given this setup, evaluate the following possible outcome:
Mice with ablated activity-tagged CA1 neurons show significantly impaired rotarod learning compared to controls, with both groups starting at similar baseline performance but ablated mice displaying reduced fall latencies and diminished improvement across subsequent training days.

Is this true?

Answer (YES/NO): NO